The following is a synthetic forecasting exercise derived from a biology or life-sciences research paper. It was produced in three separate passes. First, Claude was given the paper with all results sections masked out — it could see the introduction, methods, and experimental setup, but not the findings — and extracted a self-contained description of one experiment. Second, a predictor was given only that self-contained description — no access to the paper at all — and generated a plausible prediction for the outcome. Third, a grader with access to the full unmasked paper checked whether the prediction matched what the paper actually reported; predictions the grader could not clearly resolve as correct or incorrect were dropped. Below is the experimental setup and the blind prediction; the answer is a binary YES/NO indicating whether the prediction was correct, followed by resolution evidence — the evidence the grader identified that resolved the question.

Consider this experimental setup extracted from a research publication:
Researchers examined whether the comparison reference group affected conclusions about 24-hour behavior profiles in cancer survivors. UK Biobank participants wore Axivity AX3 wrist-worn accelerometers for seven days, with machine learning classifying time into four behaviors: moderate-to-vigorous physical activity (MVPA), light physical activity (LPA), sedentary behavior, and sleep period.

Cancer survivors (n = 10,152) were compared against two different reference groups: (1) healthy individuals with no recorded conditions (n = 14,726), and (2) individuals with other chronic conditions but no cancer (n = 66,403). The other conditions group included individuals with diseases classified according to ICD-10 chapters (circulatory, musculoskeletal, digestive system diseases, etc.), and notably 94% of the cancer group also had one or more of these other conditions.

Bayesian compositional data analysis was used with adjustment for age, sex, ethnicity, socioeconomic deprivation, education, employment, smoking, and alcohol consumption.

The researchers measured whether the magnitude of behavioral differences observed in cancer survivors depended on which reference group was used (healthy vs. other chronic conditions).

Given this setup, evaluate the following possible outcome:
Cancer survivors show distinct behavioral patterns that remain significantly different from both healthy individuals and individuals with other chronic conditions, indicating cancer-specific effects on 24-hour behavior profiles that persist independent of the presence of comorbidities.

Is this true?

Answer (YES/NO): YES